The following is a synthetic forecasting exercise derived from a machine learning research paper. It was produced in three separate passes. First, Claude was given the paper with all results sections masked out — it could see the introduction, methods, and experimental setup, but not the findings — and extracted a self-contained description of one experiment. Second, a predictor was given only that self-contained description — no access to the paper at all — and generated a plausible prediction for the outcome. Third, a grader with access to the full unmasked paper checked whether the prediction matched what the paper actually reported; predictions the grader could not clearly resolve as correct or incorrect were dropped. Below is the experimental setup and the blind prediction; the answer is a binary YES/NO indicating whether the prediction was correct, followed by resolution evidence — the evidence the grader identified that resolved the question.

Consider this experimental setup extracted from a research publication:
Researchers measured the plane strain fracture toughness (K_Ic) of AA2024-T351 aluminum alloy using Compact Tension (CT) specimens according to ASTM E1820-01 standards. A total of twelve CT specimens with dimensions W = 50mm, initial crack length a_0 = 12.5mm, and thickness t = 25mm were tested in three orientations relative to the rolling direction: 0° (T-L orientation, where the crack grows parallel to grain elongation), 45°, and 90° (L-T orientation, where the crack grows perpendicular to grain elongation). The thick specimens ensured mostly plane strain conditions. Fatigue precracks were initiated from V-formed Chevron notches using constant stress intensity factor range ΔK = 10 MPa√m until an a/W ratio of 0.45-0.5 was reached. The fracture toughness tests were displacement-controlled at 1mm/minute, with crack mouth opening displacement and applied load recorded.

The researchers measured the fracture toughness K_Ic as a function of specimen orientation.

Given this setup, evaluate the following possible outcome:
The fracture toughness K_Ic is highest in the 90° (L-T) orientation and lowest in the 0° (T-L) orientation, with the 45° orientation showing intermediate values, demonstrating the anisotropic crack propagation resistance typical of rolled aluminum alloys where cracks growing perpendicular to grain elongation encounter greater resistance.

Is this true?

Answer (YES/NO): YES